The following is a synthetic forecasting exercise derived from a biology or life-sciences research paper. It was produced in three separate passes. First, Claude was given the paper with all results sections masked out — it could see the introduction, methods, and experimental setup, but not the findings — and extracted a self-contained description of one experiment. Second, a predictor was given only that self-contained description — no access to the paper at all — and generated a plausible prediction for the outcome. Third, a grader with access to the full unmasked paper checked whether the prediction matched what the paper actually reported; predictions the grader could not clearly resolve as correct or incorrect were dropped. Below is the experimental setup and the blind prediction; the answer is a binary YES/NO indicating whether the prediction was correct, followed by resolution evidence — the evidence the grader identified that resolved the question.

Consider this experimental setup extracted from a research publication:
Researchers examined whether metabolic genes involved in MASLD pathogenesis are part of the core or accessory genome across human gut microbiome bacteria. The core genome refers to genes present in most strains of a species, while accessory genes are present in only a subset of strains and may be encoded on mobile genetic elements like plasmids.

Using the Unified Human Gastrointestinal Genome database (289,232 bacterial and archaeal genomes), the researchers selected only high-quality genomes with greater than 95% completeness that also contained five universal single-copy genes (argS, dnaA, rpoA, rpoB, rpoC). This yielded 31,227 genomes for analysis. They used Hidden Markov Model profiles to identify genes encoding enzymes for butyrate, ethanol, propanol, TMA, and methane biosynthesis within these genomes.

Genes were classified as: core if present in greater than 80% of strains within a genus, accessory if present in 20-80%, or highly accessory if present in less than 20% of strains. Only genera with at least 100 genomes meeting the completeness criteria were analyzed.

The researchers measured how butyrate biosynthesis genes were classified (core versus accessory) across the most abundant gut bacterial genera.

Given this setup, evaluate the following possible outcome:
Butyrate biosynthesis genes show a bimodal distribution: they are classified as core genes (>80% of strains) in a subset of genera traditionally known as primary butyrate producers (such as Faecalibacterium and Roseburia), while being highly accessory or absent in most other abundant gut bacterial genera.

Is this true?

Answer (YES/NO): NO